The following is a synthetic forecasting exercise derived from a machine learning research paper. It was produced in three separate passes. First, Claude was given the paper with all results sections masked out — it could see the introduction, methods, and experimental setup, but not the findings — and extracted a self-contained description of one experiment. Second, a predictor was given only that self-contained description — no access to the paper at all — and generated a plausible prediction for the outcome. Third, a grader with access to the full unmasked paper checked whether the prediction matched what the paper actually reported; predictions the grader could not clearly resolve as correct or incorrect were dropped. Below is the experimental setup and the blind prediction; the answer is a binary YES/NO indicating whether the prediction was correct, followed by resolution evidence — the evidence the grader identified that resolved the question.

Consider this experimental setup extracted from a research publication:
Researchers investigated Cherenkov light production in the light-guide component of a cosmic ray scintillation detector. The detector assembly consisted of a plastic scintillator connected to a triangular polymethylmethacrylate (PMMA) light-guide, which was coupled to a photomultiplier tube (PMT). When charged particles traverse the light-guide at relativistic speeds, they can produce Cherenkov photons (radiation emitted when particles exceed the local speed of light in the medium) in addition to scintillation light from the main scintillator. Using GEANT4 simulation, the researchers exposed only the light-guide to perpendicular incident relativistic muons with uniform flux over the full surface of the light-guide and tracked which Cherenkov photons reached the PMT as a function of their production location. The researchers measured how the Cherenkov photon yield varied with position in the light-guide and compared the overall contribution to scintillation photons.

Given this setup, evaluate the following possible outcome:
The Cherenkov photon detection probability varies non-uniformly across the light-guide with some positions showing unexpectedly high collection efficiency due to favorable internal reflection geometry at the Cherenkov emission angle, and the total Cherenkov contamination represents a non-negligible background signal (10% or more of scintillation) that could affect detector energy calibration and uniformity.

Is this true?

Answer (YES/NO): NO